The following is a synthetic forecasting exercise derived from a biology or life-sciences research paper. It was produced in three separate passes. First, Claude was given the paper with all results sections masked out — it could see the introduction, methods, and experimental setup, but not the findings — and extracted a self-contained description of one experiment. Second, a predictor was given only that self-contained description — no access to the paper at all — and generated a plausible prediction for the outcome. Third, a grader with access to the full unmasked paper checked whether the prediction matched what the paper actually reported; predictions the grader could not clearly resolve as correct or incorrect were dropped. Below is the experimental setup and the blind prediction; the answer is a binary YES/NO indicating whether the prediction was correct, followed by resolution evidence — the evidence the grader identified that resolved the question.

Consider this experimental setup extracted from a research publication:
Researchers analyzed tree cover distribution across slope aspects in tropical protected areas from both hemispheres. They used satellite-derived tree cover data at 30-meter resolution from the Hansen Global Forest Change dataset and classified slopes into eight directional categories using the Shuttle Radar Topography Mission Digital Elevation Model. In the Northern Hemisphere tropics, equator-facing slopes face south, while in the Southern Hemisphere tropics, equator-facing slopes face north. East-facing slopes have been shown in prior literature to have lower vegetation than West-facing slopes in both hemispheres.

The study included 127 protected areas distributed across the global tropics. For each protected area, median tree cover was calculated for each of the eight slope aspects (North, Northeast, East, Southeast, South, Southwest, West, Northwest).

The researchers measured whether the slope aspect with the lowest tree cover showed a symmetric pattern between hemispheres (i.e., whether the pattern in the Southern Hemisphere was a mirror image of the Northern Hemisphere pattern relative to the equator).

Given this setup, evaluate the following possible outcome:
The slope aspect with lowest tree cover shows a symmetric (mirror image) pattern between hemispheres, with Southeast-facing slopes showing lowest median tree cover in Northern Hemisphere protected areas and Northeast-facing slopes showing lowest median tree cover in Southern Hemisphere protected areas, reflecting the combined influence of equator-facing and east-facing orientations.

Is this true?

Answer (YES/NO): YES